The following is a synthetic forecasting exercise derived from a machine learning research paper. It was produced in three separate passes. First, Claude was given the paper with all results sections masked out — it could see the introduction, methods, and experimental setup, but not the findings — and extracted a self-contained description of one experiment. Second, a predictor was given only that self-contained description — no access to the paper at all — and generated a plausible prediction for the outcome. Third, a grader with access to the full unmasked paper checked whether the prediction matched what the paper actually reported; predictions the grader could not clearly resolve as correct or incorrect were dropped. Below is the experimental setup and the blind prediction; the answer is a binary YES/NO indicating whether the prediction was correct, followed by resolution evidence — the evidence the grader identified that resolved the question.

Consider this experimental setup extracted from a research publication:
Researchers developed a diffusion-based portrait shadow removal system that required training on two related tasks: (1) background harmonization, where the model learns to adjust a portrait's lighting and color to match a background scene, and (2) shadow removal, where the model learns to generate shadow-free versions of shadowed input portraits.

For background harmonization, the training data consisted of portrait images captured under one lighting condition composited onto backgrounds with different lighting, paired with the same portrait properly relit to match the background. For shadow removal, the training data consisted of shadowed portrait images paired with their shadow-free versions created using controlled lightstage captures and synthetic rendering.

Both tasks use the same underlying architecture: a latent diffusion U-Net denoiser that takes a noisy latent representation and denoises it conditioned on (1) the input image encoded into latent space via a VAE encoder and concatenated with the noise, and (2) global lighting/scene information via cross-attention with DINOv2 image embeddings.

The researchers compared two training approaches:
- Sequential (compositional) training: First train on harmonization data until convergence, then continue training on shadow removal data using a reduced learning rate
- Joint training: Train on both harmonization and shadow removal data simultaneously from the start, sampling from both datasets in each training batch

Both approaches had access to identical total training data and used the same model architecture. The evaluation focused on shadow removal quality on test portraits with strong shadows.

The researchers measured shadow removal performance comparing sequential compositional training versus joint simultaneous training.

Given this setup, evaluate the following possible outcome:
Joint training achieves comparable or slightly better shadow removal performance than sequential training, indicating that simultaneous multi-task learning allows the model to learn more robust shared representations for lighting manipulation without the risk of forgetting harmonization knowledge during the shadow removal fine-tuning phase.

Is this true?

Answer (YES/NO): NO